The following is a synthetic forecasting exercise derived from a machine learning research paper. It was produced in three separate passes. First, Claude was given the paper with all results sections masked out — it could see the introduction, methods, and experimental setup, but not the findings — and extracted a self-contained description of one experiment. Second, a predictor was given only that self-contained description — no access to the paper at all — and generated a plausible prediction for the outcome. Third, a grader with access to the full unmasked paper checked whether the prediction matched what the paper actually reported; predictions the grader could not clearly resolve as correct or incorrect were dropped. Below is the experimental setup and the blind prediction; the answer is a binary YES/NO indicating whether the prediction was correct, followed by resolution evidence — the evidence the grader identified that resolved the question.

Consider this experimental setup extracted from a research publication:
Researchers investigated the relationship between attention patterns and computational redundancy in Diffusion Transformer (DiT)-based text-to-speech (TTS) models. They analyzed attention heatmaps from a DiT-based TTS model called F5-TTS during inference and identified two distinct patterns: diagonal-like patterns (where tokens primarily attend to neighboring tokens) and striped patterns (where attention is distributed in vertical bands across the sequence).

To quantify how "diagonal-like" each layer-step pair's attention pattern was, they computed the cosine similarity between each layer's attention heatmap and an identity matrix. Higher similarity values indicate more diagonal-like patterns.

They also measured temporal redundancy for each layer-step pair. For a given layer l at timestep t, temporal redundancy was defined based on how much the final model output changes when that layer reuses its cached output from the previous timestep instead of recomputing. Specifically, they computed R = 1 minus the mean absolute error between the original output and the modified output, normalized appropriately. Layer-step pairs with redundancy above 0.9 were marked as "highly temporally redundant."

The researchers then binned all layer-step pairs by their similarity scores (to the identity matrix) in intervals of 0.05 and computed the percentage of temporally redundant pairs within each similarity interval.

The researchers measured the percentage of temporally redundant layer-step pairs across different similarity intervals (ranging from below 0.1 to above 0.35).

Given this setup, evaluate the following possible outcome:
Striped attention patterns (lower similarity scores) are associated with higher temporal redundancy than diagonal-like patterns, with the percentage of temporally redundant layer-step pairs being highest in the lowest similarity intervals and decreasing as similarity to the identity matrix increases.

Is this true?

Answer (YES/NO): NO